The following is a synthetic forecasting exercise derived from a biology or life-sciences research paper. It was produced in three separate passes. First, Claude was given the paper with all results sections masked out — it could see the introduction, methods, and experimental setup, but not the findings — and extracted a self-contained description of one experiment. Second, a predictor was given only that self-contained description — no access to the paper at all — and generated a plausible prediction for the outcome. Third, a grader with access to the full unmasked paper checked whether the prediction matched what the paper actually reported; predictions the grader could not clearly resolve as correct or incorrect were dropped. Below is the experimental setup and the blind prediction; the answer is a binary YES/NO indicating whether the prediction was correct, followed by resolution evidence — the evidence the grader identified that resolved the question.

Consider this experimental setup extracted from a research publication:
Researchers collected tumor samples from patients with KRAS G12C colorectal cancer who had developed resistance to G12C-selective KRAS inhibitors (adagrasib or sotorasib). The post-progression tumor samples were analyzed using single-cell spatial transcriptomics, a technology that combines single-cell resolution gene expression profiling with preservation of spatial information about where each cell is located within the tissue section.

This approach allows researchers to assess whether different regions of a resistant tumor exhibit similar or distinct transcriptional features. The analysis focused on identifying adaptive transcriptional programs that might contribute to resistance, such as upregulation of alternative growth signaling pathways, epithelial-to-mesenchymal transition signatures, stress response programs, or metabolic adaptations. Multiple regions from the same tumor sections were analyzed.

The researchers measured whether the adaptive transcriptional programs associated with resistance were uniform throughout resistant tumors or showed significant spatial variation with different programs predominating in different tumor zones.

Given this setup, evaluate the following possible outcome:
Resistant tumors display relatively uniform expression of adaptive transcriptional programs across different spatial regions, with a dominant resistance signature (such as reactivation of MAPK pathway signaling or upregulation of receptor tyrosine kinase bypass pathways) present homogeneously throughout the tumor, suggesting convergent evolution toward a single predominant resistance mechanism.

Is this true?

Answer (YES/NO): NO